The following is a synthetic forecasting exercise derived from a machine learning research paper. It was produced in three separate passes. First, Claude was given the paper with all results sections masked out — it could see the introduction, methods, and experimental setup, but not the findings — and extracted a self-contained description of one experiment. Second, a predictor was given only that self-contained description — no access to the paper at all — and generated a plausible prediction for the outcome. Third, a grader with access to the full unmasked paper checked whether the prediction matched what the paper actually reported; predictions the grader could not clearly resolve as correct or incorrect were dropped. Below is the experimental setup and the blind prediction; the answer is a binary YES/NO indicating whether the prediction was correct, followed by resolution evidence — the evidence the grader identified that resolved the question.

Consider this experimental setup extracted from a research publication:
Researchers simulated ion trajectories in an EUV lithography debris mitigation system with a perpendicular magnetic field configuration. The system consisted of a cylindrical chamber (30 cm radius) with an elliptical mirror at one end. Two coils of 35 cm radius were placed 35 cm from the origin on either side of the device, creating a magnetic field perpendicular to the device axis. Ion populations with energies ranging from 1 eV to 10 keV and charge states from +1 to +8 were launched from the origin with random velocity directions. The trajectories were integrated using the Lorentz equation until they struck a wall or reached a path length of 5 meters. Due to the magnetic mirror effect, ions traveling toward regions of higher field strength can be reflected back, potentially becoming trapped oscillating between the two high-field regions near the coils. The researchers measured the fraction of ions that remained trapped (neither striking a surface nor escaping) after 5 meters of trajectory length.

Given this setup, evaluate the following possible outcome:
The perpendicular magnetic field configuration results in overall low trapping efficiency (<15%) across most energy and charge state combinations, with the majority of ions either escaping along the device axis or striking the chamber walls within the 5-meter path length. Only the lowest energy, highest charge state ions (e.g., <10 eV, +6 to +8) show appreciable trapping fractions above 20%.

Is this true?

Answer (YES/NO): NO